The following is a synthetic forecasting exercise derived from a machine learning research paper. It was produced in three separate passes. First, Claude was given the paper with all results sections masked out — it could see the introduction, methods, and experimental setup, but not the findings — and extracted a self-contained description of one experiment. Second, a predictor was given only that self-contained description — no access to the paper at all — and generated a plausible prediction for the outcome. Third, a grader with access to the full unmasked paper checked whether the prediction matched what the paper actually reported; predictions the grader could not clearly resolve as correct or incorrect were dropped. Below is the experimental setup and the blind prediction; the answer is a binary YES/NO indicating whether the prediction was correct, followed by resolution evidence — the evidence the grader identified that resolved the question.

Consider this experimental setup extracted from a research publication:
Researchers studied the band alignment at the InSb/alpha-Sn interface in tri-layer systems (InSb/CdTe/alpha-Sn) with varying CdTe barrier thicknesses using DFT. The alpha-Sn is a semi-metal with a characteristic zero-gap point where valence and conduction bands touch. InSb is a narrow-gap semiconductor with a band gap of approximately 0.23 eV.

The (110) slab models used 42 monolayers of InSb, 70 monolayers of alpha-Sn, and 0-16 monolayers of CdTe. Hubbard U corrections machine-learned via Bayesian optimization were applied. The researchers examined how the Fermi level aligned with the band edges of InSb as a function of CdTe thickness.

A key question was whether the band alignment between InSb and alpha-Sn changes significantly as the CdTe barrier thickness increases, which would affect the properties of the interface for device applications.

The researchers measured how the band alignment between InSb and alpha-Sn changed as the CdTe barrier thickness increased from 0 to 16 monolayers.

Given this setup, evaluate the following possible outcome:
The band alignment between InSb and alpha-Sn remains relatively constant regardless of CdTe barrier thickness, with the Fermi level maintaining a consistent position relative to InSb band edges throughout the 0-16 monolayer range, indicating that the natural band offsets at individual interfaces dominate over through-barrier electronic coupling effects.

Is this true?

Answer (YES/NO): YES